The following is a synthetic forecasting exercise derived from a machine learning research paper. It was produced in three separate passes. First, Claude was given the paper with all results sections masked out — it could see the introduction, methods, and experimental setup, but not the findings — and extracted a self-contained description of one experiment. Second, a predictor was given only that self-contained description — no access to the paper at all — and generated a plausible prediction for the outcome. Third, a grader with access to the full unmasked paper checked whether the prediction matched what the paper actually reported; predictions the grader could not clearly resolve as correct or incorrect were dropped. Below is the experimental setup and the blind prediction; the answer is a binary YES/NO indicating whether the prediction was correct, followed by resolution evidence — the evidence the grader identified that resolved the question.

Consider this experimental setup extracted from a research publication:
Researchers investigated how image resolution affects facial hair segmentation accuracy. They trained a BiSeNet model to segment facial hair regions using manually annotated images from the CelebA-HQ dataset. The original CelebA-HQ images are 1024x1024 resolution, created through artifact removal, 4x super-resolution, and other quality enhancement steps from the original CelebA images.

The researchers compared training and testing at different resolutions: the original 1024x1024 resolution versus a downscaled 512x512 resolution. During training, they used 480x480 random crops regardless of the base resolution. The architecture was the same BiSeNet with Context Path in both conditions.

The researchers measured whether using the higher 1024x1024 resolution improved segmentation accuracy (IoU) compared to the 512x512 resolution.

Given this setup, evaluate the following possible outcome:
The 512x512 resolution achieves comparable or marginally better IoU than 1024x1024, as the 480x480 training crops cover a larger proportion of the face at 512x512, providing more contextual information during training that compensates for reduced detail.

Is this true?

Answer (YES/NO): YES